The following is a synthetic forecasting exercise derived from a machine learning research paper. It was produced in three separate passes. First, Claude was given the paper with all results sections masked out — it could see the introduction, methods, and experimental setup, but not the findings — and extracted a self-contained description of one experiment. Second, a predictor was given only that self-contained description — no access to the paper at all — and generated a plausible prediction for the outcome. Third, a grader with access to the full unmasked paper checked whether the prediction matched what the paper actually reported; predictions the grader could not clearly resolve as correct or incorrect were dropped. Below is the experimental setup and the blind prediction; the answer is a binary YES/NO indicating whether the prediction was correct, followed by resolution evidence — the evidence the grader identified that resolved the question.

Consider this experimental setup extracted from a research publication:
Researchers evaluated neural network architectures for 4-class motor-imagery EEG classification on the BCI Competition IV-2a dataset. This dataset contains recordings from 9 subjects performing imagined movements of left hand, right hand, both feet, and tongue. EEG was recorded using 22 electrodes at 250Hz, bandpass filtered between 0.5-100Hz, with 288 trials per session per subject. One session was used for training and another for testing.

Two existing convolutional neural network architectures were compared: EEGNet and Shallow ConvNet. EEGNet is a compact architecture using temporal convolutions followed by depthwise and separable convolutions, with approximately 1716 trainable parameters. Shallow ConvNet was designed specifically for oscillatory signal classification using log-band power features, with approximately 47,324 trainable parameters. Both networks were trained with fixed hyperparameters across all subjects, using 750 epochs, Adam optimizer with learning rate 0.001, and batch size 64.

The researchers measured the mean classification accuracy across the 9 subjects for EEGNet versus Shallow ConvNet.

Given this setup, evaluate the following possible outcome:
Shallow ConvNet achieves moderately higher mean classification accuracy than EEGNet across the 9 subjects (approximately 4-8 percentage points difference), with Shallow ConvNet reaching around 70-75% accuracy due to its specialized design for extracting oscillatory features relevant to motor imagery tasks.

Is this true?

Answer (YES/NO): NO